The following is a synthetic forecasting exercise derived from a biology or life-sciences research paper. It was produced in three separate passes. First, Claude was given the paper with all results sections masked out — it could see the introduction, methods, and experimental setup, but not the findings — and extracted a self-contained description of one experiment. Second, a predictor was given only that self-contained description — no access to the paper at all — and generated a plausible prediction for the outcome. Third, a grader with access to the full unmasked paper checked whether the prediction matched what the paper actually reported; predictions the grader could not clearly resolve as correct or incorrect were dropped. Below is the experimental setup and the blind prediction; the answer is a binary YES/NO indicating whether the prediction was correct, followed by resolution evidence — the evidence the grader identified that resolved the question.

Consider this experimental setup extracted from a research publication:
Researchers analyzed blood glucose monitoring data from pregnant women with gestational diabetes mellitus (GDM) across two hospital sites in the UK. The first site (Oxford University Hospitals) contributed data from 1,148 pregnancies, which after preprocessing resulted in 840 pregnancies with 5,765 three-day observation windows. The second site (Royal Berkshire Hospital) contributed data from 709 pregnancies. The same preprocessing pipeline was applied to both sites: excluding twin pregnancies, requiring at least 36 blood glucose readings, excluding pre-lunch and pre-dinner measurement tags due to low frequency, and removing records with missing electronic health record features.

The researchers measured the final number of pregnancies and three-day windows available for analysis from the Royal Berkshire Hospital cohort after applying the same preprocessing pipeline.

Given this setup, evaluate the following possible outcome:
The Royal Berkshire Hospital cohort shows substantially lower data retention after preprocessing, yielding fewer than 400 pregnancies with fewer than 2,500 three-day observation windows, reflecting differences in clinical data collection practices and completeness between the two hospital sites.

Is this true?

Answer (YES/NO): YES